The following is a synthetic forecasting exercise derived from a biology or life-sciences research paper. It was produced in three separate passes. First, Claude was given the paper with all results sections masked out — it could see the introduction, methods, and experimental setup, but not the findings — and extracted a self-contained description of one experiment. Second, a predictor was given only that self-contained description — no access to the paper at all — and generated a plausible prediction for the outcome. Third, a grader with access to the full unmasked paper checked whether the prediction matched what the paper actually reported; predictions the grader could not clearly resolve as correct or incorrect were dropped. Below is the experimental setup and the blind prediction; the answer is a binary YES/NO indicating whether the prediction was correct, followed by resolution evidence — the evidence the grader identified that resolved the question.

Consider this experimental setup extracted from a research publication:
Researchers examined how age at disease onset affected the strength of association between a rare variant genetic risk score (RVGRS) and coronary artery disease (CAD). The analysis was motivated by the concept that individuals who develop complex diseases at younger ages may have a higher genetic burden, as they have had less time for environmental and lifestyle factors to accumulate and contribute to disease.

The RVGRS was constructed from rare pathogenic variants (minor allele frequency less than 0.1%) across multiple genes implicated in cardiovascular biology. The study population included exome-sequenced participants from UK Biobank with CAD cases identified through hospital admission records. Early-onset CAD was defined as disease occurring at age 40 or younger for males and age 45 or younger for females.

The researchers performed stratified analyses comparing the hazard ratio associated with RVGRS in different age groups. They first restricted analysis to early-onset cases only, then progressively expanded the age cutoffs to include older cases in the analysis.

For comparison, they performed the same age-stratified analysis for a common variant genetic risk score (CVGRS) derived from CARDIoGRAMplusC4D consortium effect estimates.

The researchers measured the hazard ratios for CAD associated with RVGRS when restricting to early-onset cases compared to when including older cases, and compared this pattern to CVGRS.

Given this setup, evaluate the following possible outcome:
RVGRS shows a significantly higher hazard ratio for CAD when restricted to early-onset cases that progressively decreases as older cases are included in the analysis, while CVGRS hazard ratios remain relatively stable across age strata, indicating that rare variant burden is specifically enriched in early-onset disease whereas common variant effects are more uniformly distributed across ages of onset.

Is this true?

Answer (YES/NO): NO